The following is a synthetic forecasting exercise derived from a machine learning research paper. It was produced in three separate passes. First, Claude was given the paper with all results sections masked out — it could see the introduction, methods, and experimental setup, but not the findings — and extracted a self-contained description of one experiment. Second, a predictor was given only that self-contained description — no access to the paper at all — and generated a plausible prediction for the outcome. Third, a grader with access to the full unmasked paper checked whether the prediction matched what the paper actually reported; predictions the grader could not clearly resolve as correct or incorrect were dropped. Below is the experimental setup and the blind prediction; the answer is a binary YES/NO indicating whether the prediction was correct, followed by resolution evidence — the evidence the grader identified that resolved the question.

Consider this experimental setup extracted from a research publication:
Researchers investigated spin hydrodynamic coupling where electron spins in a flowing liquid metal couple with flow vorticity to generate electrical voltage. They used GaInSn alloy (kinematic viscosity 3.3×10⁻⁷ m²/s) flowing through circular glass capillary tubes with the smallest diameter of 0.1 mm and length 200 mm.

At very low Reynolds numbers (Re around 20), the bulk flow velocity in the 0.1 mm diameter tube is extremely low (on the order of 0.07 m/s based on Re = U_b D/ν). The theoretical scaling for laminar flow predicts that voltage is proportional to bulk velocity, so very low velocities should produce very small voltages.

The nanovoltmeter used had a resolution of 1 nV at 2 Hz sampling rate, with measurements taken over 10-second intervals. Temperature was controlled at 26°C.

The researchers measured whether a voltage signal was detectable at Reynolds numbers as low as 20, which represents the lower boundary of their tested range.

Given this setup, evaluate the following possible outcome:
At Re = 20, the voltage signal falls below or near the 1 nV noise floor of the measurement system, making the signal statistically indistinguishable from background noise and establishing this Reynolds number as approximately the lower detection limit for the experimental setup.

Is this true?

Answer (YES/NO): NO